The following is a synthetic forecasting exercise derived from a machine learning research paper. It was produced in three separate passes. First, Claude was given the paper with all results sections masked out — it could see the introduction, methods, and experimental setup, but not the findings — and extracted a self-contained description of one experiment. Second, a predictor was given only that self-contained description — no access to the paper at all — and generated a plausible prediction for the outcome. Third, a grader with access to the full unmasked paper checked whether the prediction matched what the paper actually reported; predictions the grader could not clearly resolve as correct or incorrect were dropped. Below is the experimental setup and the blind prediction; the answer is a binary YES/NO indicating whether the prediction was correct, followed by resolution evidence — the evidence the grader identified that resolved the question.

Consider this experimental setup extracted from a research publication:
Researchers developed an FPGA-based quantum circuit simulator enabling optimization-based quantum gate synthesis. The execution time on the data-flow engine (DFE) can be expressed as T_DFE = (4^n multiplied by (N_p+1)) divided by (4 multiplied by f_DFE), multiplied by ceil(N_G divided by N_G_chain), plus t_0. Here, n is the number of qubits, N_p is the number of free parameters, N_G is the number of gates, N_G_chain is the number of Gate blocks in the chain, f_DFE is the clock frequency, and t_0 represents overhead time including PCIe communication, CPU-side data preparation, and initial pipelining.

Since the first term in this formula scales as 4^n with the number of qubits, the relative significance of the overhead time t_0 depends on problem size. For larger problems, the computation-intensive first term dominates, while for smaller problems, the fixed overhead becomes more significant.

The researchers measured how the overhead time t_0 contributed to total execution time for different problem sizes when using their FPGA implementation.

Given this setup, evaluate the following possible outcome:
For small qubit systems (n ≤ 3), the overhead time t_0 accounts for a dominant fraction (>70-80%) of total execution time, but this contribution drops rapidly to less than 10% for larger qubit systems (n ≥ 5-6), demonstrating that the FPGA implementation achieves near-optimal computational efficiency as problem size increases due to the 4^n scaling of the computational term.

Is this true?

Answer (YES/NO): NO